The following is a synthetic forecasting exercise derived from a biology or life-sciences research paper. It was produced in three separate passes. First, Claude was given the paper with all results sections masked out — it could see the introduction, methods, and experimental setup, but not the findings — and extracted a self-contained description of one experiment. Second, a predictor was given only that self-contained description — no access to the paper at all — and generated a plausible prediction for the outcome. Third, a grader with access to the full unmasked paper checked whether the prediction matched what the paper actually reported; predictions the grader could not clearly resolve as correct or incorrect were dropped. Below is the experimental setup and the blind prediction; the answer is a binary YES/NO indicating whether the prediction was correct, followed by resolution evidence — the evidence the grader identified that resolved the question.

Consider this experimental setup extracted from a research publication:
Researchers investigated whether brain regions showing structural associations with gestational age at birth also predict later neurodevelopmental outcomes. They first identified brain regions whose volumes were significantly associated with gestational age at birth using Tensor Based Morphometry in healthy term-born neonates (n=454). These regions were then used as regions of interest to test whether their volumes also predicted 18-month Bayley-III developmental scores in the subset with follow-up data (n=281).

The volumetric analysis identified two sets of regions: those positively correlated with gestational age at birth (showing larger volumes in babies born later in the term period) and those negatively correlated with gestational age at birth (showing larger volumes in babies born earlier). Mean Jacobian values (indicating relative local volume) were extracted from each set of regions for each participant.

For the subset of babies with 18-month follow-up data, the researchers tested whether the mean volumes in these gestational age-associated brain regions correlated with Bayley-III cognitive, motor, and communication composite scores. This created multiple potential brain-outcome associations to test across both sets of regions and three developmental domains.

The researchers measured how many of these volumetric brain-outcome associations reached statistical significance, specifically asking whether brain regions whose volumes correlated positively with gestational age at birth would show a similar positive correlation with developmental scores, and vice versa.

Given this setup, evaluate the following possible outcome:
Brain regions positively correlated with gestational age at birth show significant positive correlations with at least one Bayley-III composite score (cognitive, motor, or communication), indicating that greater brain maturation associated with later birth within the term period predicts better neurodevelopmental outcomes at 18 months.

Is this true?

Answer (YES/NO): YES